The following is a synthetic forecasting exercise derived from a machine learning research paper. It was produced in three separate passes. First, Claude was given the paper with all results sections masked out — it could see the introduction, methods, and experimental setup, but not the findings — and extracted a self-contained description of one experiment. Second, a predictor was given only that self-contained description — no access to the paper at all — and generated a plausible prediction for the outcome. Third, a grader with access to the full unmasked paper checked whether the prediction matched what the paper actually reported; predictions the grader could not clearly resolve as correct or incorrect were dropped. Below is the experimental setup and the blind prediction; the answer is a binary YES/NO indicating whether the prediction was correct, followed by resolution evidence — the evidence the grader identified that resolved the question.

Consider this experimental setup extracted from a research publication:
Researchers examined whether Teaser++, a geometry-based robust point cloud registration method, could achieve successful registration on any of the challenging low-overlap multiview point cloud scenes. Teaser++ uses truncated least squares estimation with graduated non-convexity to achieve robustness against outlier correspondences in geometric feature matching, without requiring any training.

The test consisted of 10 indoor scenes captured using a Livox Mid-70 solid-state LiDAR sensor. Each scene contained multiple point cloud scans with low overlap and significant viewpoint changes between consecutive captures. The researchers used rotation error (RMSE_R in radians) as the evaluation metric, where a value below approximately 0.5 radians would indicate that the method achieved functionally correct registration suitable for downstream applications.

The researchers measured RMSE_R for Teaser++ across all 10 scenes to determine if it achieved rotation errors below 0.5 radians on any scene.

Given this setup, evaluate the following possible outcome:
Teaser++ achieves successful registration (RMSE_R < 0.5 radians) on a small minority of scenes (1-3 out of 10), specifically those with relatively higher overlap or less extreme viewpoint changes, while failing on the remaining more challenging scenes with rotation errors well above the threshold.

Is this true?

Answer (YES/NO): NO